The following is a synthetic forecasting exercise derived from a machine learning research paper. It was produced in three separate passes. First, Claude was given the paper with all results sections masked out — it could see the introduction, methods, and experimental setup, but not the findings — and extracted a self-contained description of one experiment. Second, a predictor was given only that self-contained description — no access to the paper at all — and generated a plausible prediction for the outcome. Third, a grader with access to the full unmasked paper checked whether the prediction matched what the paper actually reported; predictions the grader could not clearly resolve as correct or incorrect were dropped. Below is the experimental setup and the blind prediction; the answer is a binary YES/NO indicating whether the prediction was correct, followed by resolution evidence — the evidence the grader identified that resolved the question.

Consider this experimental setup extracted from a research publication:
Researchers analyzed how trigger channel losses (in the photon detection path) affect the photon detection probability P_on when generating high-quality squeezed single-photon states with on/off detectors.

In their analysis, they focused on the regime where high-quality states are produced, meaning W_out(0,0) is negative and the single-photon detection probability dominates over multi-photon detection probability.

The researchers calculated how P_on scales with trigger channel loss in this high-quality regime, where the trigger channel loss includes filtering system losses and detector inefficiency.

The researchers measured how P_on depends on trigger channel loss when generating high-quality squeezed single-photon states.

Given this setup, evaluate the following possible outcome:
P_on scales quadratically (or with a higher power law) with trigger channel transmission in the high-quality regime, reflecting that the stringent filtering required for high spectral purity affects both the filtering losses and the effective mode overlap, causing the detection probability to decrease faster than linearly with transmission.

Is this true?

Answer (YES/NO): NO